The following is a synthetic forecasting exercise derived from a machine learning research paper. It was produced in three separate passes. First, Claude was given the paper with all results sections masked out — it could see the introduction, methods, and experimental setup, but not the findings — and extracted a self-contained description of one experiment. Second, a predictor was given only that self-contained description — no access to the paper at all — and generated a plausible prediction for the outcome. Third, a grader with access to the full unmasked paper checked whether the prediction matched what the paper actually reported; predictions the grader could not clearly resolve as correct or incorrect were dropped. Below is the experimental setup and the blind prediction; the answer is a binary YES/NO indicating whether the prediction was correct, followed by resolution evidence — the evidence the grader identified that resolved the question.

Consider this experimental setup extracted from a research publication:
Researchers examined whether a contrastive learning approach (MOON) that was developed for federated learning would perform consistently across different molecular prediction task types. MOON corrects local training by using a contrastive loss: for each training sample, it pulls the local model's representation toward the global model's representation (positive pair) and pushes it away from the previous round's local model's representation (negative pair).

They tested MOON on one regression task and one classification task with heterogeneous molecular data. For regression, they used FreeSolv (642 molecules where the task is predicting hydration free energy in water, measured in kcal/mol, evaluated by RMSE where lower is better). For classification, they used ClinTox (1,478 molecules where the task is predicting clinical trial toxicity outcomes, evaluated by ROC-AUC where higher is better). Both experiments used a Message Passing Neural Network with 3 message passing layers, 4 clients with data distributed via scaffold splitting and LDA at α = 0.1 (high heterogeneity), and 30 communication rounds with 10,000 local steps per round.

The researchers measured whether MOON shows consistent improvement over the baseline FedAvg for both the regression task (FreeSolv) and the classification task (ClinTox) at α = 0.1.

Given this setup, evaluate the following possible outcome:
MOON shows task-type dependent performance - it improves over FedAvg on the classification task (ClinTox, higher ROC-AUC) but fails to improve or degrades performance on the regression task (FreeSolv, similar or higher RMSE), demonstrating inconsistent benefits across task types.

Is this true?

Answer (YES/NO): NO